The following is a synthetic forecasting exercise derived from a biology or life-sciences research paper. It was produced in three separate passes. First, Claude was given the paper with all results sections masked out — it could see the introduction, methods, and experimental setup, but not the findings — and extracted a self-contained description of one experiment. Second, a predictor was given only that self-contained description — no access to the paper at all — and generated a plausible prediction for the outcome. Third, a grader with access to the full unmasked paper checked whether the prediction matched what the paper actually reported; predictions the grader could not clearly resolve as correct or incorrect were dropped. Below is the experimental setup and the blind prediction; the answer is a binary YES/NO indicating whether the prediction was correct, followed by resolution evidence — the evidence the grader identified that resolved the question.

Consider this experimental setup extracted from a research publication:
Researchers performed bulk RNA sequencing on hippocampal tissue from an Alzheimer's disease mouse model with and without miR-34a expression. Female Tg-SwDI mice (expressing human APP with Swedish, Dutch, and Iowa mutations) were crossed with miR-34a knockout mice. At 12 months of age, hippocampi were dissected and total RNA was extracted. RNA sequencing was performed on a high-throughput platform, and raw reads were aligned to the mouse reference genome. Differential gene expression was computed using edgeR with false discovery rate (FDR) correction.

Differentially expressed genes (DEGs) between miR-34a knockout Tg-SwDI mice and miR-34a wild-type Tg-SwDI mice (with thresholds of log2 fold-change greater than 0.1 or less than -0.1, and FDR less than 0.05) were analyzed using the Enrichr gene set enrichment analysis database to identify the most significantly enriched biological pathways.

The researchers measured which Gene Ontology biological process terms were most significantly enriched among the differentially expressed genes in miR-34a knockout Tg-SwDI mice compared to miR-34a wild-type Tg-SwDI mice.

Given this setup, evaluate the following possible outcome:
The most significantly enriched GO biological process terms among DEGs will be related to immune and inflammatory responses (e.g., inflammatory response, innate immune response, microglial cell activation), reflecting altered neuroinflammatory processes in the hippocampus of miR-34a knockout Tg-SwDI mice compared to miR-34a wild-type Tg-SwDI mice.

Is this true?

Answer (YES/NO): NO